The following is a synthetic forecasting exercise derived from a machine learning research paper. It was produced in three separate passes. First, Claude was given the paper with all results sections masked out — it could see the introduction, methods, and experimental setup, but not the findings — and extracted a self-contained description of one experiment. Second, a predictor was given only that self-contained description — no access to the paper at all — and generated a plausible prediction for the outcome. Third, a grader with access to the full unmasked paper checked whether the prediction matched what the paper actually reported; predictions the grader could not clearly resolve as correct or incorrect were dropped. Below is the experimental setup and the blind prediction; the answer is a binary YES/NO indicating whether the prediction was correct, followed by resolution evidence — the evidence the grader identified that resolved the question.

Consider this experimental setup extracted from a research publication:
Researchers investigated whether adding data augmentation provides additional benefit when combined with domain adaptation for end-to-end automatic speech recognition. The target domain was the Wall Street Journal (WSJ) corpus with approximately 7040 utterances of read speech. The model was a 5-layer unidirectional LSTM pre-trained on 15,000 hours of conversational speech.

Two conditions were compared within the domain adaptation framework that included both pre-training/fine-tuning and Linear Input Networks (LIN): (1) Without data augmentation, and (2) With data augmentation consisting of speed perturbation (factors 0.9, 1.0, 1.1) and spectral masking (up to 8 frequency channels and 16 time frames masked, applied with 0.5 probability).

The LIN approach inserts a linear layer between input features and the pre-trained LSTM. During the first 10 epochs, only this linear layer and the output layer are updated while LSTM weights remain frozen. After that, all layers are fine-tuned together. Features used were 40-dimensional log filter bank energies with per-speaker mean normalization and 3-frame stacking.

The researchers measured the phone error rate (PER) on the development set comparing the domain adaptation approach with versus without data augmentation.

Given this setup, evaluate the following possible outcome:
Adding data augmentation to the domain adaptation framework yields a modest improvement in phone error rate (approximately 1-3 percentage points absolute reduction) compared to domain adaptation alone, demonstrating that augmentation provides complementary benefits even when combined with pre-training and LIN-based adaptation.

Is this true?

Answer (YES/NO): NO